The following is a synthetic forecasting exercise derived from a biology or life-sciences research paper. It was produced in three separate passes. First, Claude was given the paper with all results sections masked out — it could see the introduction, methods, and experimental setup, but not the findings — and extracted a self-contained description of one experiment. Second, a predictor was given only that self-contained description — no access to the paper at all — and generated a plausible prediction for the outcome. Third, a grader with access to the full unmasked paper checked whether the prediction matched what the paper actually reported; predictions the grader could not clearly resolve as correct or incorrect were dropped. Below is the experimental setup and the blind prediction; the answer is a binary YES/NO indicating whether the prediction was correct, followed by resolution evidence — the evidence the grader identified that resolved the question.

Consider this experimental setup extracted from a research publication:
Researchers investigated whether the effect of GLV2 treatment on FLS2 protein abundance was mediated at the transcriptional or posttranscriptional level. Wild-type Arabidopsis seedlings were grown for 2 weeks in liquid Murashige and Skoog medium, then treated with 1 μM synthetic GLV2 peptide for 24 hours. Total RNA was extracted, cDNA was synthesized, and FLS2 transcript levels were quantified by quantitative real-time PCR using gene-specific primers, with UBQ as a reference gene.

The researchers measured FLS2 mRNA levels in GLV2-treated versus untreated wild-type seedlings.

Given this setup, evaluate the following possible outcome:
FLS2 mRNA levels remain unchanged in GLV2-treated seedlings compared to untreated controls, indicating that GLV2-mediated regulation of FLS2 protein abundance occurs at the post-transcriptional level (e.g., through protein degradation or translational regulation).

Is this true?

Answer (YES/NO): YES